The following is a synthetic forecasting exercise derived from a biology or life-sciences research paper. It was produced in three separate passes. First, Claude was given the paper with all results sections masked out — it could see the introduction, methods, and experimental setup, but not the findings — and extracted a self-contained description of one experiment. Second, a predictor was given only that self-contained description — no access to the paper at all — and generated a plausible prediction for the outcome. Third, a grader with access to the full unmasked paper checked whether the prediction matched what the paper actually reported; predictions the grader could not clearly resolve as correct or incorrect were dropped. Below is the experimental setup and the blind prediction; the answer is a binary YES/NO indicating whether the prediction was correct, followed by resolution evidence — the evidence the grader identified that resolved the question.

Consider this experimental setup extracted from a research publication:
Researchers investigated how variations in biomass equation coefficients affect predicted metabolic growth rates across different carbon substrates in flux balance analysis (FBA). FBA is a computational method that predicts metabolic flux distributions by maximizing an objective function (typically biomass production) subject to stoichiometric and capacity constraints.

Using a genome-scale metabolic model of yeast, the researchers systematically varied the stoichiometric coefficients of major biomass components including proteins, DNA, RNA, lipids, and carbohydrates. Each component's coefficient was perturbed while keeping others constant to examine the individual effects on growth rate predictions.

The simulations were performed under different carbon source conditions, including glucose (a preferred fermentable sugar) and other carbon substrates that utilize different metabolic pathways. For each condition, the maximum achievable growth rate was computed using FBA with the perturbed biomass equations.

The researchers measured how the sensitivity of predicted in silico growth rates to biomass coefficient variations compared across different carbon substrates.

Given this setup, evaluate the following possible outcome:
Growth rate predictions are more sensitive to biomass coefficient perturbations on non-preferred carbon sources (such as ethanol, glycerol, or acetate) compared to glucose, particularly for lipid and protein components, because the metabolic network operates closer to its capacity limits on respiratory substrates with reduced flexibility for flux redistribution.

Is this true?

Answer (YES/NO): NO